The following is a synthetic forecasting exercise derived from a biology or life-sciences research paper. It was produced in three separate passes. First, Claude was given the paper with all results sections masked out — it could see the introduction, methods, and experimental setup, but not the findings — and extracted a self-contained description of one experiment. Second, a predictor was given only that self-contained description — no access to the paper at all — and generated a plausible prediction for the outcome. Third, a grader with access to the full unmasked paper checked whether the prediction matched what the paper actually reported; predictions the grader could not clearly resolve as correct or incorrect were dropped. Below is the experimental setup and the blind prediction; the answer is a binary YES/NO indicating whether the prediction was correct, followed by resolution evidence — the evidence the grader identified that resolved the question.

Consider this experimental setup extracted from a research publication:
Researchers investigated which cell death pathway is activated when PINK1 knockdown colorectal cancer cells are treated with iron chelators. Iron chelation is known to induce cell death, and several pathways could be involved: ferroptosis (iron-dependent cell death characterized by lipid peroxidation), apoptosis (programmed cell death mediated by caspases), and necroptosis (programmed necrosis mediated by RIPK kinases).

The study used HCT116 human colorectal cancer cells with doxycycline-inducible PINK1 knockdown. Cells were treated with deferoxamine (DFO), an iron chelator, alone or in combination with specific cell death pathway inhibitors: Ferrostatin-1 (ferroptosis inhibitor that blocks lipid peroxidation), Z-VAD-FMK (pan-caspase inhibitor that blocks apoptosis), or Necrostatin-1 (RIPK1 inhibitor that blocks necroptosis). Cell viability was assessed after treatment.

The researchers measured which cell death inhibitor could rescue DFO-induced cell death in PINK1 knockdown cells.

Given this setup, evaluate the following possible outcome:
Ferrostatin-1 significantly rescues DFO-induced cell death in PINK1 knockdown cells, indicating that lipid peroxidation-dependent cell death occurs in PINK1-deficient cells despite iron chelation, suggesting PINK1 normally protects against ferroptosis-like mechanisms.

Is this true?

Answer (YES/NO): NO